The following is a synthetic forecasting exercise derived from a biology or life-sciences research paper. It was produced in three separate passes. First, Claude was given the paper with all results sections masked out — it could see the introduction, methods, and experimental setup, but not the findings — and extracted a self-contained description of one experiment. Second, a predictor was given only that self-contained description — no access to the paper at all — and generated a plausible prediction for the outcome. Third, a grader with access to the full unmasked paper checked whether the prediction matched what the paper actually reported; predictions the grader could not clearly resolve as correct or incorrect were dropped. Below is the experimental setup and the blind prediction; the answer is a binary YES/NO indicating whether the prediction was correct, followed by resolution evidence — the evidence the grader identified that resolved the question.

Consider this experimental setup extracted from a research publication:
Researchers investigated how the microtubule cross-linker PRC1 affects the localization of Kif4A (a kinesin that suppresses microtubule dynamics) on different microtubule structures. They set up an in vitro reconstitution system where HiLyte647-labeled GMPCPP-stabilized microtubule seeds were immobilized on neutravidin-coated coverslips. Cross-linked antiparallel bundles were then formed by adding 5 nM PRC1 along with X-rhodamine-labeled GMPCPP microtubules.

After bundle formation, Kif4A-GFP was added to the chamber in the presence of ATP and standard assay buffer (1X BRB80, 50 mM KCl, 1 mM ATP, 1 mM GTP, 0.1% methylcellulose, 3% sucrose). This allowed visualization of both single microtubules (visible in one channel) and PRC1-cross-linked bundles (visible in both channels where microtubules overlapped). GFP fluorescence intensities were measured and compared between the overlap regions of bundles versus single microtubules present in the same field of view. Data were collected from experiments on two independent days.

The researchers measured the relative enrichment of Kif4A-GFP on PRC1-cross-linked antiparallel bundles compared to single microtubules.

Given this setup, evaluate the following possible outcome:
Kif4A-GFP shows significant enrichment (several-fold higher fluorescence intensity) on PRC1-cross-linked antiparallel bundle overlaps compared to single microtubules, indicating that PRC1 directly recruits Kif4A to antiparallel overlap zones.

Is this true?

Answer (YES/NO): YES